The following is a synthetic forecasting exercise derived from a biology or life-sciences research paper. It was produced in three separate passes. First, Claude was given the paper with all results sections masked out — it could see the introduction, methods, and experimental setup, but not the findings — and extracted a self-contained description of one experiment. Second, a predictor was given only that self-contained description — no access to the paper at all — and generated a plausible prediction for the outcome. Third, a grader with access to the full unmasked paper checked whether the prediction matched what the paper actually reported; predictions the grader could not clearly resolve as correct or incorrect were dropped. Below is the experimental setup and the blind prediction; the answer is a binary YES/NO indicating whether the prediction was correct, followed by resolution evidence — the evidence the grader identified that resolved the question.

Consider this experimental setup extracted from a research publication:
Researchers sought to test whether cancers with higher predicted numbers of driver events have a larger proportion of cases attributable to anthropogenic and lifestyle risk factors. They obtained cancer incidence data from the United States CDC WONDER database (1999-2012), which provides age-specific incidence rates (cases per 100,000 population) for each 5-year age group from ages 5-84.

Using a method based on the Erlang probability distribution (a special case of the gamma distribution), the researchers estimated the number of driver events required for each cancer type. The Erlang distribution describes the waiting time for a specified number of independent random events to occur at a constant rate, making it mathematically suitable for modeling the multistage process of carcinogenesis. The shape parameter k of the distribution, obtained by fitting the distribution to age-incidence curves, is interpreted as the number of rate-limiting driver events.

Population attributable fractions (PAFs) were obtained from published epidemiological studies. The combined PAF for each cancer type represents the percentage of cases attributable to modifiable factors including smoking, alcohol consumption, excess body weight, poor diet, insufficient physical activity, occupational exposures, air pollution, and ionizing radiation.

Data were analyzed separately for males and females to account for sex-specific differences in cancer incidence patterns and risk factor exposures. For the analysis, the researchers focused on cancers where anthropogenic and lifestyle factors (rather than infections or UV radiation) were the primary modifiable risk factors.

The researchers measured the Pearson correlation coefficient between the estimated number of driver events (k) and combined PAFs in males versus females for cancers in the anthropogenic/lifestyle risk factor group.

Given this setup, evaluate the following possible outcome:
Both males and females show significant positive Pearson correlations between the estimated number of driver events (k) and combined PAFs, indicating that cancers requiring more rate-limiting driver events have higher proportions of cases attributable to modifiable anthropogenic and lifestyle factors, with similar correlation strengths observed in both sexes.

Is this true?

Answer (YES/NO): YES